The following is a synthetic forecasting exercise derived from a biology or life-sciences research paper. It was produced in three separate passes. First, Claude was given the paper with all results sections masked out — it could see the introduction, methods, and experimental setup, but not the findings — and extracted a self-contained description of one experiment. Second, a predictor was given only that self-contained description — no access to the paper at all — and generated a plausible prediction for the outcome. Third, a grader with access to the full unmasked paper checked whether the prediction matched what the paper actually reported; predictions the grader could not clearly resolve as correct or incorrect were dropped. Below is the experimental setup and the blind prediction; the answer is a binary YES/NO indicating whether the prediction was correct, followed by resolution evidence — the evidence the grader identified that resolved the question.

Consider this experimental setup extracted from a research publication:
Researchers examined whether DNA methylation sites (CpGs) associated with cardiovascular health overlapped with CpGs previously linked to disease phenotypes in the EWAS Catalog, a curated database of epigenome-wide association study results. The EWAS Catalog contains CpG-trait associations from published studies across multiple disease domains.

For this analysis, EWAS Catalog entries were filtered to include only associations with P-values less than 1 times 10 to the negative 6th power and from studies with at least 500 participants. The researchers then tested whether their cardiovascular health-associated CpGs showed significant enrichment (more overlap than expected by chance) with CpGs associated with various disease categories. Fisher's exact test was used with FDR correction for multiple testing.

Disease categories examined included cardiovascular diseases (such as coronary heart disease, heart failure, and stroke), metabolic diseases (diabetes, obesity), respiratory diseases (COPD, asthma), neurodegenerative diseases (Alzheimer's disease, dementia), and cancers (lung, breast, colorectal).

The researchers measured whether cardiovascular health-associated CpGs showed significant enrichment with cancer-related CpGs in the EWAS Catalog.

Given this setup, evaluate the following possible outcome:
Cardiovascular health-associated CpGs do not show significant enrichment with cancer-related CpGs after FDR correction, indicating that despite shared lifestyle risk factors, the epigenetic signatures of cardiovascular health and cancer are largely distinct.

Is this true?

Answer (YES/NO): YES